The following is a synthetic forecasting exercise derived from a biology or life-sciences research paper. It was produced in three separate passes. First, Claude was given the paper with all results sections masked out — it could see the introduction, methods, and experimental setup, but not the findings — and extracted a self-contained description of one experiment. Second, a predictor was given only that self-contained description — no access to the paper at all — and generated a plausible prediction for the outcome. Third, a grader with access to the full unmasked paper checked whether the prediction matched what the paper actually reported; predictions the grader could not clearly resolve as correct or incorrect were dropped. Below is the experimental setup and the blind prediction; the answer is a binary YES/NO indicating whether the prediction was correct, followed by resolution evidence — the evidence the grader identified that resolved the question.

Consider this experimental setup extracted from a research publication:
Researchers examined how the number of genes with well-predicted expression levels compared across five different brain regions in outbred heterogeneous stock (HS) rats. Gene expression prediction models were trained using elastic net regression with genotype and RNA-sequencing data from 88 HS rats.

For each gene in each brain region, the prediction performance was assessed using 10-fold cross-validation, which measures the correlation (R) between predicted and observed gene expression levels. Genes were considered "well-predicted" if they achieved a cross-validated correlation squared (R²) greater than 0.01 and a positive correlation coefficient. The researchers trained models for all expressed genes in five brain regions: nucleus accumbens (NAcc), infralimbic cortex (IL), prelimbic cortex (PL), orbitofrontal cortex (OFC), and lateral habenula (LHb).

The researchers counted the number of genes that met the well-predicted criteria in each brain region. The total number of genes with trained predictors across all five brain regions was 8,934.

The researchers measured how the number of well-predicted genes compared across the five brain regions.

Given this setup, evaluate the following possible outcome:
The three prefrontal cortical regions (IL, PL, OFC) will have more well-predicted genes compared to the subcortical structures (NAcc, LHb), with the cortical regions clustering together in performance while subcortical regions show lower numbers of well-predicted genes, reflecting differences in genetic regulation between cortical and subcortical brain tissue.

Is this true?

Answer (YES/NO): NO